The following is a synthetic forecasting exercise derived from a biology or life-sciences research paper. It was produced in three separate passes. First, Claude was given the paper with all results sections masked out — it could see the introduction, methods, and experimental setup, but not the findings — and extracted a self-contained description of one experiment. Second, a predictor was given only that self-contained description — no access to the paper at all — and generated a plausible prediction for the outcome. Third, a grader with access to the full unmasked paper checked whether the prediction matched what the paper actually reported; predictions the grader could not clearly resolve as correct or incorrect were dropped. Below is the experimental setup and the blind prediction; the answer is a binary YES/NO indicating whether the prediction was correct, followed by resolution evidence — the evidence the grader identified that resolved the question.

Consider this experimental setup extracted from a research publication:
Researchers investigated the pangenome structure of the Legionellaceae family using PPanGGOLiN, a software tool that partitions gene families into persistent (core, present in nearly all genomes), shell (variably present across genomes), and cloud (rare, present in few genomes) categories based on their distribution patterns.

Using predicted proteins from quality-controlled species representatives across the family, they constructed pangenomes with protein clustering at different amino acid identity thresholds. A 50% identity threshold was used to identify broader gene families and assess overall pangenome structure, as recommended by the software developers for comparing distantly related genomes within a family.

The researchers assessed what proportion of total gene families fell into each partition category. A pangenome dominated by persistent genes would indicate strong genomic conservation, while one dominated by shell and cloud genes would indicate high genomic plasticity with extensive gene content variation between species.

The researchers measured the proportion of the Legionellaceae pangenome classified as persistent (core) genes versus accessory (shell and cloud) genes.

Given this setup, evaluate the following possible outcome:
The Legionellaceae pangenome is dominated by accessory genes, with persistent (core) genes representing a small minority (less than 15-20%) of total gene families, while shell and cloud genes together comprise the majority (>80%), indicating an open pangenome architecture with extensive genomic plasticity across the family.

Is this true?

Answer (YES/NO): YES